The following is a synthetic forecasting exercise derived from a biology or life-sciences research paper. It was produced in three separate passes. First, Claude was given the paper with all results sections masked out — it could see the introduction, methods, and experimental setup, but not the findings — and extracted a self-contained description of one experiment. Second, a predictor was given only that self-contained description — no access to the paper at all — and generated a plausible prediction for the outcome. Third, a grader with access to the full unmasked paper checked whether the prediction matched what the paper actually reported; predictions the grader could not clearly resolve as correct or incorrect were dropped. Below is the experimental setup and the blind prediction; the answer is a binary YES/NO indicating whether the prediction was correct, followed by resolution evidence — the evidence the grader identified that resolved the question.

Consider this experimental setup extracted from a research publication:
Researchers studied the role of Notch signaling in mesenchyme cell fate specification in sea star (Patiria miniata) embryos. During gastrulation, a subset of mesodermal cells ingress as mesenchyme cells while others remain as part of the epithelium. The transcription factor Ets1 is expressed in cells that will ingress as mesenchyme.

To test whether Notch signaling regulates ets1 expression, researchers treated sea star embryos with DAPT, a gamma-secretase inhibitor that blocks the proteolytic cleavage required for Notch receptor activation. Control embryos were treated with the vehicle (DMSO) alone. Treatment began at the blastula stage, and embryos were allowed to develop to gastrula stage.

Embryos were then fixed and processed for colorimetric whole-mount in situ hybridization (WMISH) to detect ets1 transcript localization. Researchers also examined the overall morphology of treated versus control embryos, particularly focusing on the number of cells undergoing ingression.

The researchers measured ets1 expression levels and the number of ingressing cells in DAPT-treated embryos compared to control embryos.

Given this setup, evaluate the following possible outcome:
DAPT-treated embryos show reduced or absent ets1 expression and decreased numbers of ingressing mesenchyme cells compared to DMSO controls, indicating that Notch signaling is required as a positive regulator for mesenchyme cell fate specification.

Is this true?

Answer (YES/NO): NO